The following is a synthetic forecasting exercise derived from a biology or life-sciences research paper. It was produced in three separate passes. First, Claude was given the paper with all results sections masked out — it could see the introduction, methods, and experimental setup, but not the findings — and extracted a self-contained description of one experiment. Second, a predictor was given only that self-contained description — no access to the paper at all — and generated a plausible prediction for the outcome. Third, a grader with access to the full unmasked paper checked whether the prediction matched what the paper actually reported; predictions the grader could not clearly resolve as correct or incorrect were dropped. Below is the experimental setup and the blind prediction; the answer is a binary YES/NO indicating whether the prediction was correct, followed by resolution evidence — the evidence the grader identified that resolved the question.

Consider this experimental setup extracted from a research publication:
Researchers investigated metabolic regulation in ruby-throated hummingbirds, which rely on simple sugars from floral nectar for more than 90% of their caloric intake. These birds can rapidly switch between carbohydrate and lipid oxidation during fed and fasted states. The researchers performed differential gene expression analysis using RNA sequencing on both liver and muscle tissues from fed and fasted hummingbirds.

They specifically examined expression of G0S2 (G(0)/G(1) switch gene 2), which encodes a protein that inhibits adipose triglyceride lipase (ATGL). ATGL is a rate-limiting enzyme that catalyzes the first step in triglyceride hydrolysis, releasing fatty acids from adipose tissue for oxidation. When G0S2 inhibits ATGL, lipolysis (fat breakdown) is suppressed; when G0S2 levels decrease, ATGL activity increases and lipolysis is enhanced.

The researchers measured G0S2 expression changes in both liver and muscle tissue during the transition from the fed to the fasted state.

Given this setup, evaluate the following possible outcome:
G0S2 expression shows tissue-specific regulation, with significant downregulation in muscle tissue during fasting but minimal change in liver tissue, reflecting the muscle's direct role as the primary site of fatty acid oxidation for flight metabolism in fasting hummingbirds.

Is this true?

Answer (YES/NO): NO